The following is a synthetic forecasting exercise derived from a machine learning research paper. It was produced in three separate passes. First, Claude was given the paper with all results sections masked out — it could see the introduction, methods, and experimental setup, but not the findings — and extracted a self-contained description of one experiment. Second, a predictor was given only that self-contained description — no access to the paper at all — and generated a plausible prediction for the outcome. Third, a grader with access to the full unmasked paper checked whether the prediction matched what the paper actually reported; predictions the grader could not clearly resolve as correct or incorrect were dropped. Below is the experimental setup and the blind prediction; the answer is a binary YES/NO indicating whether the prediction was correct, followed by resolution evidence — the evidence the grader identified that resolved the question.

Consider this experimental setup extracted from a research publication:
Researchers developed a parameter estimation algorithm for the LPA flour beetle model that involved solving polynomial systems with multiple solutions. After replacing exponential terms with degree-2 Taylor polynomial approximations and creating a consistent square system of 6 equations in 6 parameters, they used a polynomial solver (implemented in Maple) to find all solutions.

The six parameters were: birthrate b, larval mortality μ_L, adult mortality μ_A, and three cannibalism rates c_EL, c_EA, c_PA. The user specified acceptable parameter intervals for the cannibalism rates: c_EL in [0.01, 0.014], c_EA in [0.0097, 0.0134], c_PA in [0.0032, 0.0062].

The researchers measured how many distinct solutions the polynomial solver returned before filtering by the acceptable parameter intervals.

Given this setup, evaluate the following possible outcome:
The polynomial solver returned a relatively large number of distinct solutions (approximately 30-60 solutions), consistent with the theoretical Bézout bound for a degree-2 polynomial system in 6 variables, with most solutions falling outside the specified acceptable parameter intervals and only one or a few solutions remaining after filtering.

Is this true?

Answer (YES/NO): NO